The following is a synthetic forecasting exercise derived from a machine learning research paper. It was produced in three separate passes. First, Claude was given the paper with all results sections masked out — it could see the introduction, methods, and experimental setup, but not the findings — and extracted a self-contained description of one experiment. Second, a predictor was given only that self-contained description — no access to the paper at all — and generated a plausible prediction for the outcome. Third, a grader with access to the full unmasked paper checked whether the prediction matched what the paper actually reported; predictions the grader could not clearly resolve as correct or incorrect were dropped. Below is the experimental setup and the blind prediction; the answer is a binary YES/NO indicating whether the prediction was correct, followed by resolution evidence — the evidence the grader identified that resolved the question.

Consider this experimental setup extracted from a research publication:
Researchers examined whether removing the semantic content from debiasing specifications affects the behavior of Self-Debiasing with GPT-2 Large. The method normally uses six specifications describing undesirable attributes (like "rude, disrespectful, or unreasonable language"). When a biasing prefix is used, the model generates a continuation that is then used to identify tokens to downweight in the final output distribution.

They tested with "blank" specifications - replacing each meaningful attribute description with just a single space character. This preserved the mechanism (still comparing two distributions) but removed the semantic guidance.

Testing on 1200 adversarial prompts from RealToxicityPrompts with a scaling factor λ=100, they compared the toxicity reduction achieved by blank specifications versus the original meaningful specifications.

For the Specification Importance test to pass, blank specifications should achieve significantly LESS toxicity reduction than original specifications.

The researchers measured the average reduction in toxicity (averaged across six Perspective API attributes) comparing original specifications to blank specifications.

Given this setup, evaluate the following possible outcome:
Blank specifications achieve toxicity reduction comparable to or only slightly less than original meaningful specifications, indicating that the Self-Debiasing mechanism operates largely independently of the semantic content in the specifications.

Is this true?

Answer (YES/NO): NO